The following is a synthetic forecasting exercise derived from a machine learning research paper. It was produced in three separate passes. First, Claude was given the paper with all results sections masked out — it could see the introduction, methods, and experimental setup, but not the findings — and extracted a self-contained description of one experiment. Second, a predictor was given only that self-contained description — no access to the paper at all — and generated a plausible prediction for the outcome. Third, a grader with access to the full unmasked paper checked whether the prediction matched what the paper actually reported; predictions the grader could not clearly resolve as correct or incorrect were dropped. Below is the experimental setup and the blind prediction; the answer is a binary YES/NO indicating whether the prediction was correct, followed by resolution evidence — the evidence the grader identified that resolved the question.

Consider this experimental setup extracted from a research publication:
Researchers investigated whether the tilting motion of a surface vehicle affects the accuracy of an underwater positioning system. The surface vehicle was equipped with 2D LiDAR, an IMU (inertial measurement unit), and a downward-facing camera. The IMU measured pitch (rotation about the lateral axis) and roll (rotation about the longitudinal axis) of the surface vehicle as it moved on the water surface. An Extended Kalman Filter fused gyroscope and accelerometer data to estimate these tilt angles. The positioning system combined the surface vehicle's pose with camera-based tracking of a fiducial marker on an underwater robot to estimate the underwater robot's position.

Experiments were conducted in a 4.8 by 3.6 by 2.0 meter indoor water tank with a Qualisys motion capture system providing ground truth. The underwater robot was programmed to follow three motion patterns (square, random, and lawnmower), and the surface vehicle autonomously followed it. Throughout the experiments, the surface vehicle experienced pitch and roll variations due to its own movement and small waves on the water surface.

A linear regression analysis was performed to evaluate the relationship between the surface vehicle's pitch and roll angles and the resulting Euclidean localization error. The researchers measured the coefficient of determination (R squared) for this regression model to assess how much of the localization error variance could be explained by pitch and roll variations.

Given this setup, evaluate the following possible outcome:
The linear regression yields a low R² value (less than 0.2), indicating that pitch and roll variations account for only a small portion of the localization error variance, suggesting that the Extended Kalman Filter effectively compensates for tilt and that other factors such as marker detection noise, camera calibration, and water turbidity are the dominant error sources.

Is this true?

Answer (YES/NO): YES